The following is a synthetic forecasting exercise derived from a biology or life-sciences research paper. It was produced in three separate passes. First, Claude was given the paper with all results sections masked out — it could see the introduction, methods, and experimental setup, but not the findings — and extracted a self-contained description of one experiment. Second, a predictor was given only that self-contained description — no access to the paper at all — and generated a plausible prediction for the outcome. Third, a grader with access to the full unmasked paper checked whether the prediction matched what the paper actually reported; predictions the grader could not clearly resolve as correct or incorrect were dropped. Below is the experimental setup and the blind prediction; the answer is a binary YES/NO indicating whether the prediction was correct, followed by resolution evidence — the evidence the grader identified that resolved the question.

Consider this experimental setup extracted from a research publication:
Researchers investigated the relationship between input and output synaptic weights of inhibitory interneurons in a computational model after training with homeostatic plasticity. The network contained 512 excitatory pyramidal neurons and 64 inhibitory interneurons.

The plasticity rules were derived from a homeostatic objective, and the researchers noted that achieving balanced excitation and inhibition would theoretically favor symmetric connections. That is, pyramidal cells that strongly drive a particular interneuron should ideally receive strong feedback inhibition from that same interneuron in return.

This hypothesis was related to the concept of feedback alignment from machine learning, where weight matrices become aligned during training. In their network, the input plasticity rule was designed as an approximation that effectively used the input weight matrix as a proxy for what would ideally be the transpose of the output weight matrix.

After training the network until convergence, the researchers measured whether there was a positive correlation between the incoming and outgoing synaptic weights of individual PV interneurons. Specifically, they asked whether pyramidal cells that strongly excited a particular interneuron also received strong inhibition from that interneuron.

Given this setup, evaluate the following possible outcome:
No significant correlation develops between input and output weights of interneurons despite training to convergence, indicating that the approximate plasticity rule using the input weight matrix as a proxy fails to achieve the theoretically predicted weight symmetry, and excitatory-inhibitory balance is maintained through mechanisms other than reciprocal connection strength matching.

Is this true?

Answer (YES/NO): NO